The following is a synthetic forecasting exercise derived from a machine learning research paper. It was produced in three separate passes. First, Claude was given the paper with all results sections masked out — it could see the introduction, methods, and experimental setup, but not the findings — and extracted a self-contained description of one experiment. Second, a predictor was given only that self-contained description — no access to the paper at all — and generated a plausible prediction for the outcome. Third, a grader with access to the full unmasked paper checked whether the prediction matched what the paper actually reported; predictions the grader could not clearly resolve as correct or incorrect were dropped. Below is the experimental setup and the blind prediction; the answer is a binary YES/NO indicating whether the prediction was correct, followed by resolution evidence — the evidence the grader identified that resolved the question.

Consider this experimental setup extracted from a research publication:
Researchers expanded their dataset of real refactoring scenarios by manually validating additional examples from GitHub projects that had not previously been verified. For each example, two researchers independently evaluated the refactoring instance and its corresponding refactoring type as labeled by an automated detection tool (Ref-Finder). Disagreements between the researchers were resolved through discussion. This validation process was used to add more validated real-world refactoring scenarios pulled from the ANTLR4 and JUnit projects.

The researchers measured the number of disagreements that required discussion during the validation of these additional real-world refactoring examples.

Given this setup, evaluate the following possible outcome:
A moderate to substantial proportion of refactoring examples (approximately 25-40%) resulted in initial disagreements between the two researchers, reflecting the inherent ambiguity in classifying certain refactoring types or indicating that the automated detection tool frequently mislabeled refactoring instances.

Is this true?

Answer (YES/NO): NO